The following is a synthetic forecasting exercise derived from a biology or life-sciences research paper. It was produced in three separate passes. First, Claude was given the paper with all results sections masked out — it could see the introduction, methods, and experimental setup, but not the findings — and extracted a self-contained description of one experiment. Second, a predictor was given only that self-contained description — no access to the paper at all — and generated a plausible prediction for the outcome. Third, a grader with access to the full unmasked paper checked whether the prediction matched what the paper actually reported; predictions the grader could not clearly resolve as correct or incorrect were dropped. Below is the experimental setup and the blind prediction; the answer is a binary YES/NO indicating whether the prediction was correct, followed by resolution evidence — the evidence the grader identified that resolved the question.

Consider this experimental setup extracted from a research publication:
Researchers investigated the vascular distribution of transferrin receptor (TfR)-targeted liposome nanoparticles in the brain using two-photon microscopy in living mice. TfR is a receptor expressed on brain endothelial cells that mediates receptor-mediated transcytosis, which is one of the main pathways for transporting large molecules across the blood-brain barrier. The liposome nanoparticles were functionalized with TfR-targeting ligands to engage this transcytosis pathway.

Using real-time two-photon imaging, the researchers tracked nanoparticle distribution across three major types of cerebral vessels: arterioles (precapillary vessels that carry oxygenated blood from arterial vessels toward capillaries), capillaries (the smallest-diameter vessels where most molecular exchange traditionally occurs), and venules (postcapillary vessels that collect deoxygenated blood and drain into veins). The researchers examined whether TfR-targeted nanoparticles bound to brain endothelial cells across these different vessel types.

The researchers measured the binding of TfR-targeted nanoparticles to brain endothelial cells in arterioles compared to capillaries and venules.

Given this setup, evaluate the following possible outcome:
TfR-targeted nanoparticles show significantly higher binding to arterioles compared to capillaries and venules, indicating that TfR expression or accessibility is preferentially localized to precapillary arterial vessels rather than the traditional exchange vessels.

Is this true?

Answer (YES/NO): NO